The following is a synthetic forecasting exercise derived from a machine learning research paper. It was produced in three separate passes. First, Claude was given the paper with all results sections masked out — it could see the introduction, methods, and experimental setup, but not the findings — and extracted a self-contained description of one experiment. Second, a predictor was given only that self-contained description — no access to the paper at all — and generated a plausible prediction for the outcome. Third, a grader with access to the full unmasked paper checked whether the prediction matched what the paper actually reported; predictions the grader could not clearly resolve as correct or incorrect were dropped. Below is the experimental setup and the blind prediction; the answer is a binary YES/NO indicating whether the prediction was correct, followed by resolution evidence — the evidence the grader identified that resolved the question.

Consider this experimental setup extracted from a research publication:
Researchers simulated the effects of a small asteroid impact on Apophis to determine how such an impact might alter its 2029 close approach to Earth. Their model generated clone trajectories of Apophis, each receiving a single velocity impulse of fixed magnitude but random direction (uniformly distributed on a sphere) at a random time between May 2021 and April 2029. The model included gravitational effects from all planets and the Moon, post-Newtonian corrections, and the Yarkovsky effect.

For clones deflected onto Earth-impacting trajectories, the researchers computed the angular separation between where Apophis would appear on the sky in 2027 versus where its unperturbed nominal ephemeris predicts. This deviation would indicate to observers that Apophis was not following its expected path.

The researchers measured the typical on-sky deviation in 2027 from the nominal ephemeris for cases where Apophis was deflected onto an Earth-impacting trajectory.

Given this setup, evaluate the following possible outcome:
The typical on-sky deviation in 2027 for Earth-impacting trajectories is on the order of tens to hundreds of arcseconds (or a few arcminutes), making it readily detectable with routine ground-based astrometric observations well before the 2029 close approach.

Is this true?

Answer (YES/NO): NO